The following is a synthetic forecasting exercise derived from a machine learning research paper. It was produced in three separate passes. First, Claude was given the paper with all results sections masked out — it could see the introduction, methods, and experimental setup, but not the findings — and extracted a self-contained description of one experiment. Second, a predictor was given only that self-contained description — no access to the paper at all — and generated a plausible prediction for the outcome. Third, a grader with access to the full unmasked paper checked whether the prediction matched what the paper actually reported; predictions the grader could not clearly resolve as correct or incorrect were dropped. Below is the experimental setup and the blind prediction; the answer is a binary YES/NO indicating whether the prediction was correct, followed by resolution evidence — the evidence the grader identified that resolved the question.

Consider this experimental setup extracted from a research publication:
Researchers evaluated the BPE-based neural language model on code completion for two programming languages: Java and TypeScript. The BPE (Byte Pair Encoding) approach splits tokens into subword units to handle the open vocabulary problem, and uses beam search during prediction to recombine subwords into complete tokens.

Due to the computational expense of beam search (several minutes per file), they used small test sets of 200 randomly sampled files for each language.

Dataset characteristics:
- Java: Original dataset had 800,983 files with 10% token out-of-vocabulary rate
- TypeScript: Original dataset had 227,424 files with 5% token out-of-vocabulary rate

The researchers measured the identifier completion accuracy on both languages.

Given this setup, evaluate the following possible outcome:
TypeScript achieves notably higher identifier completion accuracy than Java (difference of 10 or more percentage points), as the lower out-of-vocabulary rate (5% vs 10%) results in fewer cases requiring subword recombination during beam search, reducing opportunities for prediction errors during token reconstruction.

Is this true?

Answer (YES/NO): NO